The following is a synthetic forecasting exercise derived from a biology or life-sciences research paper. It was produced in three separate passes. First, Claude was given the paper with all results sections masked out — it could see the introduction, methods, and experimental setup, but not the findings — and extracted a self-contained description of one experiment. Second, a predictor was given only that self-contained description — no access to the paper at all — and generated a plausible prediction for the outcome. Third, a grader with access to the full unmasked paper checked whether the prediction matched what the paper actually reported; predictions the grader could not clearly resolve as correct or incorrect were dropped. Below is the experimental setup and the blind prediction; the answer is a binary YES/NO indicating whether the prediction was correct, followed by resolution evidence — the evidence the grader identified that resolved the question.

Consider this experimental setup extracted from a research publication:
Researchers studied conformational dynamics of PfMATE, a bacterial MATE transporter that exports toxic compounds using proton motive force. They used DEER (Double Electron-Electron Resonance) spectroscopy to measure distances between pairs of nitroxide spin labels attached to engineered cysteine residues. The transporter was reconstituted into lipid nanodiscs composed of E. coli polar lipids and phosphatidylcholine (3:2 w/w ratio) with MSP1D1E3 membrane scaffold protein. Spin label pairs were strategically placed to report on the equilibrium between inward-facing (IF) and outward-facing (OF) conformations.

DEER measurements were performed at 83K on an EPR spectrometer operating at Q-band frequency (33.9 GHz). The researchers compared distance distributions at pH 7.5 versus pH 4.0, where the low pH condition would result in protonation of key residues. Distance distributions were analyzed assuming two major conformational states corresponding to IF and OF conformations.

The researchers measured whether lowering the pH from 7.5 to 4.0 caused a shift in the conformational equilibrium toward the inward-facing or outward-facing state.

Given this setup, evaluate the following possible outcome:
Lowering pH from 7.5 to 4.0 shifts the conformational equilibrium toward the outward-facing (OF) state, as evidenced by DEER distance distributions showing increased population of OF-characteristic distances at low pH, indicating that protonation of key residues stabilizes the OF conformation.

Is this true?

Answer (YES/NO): NO